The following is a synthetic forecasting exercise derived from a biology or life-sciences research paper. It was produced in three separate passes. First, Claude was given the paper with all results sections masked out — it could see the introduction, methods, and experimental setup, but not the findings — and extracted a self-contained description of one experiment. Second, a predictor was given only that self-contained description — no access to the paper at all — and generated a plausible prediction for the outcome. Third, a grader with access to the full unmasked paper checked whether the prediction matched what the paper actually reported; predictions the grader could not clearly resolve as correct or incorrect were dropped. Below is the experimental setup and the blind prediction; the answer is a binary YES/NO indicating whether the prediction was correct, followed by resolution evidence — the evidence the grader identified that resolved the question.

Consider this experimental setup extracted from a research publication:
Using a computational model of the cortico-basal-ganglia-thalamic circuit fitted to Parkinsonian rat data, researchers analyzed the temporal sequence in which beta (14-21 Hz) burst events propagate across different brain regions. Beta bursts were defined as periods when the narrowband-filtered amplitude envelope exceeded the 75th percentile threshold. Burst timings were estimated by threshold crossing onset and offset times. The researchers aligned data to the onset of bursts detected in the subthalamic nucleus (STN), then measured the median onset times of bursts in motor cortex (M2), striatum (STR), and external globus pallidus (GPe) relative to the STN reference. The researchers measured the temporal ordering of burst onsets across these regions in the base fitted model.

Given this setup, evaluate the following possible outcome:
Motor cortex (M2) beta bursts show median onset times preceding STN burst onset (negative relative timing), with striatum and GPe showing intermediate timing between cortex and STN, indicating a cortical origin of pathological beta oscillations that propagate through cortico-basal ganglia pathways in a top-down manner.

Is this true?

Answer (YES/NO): YES